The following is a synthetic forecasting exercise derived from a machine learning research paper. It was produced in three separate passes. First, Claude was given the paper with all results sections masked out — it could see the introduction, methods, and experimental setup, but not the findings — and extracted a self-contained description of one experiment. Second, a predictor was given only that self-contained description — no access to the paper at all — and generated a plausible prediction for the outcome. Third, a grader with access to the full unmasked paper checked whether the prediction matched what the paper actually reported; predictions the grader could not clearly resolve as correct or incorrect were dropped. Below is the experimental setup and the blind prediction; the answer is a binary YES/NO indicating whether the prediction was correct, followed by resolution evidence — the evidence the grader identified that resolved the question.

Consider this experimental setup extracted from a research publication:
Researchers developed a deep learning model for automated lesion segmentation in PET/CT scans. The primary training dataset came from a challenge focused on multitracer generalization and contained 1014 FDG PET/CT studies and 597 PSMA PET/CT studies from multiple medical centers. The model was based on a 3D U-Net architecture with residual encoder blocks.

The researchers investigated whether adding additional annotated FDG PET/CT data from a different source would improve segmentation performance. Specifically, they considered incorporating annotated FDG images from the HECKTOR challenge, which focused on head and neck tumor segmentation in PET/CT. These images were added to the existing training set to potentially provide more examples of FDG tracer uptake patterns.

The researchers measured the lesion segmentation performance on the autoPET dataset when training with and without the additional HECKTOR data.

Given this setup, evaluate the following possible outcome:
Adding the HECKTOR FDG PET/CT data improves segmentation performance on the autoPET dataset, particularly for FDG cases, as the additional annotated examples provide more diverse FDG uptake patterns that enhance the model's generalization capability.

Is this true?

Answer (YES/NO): NO